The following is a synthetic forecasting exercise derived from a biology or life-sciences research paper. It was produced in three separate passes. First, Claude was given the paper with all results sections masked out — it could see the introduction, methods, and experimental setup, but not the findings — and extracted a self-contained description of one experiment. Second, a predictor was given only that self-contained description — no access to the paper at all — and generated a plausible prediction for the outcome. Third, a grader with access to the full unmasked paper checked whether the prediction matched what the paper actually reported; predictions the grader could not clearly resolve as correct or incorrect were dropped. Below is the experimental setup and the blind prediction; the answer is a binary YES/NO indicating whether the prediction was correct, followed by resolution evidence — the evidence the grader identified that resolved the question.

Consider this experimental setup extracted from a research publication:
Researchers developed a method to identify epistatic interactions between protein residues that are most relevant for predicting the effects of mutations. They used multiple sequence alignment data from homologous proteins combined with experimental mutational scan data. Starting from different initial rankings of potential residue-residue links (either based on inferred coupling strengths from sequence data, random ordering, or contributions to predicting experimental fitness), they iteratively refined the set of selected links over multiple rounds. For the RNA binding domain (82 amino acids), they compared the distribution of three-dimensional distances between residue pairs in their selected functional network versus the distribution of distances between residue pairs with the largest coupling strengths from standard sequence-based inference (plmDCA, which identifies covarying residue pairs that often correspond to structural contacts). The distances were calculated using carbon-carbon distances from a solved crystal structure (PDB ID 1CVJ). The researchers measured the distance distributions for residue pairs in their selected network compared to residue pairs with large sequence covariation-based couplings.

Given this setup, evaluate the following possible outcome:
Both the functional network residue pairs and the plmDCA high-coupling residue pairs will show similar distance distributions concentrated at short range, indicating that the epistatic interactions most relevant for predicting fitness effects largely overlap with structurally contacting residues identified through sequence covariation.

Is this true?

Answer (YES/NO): NO